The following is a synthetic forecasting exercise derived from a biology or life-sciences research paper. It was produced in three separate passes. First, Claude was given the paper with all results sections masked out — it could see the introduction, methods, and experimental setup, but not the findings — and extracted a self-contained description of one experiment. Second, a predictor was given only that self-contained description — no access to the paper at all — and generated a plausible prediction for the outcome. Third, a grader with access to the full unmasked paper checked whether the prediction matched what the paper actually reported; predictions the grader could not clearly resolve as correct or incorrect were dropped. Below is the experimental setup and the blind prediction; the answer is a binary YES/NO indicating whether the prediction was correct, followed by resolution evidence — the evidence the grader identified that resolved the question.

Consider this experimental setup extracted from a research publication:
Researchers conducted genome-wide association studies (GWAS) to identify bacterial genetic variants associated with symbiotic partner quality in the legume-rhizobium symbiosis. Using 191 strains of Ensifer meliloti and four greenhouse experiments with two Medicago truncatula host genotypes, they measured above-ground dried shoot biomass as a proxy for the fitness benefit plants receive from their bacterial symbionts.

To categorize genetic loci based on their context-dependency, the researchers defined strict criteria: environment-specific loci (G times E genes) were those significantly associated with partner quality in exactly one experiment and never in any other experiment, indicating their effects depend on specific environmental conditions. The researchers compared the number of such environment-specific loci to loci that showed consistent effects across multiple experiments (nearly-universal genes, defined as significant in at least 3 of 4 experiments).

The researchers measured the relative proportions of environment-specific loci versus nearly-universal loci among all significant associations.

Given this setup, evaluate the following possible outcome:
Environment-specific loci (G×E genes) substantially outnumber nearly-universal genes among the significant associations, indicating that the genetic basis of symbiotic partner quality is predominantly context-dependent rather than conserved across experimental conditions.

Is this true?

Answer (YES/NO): YES